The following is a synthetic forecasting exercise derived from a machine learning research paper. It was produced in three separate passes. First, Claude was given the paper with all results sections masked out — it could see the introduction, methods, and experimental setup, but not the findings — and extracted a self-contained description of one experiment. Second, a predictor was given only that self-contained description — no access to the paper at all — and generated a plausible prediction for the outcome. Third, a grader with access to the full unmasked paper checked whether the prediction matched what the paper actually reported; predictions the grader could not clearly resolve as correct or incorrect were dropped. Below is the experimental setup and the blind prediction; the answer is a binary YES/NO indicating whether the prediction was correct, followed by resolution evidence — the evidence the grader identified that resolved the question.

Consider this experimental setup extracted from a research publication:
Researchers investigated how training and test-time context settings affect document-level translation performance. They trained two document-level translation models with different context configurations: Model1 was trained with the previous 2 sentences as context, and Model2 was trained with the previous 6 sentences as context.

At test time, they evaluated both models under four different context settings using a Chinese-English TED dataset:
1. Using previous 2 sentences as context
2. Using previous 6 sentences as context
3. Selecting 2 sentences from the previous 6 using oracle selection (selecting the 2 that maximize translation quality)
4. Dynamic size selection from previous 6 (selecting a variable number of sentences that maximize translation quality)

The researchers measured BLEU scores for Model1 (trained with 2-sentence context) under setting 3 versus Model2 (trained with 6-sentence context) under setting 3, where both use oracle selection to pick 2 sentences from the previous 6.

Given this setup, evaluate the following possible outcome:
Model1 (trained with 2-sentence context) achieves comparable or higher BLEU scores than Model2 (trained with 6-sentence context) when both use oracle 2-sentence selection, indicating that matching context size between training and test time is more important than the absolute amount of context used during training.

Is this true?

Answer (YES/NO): NO